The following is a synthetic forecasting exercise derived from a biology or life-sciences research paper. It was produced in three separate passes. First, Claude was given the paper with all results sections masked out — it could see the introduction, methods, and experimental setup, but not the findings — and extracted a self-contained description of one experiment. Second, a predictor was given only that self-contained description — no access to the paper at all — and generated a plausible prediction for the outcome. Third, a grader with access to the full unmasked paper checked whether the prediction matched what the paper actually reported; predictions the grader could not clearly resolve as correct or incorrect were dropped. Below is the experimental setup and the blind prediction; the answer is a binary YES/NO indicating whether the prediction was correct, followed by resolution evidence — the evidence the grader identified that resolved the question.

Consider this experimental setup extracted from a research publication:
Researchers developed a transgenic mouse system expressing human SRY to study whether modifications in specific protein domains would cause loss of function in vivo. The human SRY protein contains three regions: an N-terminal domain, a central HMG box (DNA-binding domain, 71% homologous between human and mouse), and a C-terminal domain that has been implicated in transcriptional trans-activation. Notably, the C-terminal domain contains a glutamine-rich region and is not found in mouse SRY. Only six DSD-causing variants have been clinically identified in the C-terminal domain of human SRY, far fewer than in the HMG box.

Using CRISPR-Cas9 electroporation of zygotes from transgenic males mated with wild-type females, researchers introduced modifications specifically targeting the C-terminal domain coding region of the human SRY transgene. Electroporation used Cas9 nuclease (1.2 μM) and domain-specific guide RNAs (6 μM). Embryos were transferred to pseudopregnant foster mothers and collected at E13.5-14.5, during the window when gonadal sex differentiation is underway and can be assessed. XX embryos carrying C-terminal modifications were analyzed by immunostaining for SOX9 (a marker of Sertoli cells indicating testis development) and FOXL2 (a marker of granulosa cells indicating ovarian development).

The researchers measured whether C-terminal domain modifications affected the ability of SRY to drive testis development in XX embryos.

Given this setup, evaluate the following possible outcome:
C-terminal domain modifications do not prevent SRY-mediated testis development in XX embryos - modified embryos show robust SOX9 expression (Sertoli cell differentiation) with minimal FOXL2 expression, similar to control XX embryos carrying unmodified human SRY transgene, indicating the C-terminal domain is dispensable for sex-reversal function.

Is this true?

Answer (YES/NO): NO